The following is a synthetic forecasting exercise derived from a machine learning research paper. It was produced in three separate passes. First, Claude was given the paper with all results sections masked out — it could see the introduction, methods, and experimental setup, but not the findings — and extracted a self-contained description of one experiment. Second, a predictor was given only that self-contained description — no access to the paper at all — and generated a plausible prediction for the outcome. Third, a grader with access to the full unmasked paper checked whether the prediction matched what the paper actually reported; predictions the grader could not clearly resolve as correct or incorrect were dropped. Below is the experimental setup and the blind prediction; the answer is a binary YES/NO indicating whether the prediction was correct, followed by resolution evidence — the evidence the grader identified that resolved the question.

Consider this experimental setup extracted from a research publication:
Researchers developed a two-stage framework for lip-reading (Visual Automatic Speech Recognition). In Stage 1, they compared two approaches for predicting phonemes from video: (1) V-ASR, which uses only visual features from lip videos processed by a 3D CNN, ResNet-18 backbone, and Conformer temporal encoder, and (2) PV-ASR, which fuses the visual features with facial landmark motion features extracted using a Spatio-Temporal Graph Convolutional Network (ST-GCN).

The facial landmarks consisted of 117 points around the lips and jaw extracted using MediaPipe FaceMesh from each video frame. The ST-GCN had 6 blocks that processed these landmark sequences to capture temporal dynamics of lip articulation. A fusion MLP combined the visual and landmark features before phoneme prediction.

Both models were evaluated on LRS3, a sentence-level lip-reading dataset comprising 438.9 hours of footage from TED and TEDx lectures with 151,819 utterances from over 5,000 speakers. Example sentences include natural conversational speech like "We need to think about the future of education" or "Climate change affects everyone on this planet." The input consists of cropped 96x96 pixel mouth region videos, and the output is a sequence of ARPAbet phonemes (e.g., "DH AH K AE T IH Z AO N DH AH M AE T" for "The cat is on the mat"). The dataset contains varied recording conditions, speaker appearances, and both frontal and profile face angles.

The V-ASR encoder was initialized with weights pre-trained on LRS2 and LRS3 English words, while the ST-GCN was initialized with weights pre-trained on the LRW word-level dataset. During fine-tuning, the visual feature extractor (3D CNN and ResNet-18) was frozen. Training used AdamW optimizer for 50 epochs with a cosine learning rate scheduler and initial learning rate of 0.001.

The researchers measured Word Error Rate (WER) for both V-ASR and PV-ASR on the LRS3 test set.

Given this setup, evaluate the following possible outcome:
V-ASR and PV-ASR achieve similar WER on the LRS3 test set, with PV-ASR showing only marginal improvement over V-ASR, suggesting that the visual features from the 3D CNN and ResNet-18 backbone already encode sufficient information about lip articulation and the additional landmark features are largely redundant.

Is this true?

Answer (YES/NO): NO